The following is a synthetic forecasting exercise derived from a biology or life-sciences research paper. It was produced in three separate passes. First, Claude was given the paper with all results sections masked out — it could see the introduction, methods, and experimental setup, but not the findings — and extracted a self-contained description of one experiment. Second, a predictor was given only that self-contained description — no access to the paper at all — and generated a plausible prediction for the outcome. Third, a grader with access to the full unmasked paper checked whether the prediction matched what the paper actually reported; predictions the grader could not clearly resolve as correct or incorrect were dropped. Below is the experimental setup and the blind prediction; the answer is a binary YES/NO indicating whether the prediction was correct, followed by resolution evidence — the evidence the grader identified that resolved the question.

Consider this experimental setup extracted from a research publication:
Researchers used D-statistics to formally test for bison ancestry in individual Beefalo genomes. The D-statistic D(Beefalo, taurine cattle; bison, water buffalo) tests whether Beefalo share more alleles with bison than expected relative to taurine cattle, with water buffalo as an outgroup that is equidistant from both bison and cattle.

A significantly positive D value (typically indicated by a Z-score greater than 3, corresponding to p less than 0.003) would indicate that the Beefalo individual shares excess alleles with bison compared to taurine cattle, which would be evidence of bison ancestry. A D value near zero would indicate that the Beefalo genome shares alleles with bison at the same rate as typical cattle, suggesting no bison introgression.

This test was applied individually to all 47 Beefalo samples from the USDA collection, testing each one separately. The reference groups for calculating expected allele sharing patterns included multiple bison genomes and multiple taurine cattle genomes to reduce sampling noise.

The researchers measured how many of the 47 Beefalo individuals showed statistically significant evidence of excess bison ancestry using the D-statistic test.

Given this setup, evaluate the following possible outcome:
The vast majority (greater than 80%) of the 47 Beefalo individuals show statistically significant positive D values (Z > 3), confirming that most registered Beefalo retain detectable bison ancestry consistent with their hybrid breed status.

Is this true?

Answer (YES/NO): NO